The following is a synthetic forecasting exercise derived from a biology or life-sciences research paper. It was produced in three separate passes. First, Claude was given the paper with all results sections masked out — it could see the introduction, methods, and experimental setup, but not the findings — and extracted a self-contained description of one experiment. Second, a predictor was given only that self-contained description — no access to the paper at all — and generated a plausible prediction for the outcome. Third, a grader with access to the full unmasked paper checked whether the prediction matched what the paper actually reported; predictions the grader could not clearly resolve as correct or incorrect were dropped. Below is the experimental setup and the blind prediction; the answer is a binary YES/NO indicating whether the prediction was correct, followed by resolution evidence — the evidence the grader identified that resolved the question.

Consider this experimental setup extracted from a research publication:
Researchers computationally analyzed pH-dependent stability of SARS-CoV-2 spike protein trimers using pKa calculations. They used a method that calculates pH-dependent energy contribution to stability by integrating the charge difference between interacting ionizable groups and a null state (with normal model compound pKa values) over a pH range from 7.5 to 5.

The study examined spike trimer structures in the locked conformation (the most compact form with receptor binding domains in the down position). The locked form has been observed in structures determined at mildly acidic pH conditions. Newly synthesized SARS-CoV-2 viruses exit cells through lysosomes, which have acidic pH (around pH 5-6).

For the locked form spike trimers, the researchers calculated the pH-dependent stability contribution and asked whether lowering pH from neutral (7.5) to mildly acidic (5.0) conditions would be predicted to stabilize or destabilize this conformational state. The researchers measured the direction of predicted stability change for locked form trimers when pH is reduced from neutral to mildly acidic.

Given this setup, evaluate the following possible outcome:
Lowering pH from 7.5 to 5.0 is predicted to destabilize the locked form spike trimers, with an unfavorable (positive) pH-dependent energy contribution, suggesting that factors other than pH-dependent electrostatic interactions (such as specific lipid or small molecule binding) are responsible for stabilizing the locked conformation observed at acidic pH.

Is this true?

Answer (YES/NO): NO